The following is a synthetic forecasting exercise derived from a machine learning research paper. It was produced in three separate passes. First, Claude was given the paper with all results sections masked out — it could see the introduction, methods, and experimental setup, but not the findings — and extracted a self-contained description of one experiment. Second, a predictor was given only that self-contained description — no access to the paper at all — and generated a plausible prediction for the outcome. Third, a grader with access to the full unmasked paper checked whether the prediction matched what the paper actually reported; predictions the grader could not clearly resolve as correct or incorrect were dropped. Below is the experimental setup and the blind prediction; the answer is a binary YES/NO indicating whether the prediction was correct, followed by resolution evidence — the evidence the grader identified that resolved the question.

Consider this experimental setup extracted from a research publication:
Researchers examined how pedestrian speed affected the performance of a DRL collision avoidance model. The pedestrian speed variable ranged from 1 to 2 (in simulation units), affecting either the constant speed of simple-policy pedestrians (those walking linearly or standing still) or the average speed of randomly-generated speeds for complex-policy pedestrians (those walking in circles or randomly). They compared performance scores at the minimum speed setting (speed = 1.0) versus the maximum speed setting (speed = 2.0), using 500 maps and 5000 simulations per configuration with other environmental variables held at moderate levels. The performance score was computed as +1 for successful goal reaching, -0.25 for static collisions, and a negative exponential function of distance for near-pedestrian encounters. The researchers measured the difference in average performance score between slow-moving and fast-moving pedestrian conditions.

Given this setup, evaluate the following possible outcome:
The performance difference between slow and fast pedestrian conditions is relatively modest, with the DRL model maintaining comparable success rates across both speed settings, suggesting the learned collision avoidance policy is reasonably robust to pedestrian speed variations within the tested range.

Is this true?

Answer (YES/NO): NO